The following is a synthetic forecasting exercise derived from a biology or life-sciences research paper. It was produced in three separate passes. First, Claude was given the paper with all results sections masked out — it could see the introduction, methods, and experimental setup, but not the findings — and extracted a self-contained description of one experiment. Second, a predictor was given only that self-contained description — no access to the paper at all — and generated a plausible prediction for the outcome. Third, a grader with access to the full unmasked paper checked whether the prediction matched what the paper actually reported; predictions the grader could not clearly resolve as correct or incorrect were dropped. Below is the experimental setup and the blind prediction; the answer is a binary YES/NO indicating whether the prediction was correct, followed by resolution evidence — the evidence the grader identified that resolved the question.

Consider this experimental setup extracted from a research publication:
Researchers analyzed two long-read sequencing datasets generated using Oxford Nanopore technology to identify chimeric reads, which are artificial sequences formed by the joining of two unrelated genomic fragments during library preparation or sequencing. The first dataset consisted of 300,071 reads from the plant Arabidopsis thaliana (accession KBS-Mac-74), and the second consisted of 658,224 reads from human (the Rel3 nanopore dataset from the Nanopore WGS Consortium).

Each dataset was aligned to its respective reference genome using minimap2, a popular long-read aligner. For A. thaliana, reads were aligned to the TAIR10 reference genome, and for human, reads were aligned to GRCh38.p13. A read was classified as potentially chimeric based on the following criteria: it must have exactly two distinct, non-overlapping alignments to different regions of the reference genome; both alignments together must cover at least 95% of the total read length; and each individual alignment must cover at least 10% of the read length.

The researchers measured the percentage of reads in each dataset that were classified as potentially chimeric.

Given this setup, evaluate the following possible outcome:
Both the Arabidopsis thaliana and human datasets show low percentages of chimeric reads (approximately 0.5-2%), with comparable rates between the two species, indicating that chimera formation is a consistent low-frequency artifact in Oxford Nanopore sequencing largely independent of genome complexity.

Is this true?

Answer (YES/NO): NO